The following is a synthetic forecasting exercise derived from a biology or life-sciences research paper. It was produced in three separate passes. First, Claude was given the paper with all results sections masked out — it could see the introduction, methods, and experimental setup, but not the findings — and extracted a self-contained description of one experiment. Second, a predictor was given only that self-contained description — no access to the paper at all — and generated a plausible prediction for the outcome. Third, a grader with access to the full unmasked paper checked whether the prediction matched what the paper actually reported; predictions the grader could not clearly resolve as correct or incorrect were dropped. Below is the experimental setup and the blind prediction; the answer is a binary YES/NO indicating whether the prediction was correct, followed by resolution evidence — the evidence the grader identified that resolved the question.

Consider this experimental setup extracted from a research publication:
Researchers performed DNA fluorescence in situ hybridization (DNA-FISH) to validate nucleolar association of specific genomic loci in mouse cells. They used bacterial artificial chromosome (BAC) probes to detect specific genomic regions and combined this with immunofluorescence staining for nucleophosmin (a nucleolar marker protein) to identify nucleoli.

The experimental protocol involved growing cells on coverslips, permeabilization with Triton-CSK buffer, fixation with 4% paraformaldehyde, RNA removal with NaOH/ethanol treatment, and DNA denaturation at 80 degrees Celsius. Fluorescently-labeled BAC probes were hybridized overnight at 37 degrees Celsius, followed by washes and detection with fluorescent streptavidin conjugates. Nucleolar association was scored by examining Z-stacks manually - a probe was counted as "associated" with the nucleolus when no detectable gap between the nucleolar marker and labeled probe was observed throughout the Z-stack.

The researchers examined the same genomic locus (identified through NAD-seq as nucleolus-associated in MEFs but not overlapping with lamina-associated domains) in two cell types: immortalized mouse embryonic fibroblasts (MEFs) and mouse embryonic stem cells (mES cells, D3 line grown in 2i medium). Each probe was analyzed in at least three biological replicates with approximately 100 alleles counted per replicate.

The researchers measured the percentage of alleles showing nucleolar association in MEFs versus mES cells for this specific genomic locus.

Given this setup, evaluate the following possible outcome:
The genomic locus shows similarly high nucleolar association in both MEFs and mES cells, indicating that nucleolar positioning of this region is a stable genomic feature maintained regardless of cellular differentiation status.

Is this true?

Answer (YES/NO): NO